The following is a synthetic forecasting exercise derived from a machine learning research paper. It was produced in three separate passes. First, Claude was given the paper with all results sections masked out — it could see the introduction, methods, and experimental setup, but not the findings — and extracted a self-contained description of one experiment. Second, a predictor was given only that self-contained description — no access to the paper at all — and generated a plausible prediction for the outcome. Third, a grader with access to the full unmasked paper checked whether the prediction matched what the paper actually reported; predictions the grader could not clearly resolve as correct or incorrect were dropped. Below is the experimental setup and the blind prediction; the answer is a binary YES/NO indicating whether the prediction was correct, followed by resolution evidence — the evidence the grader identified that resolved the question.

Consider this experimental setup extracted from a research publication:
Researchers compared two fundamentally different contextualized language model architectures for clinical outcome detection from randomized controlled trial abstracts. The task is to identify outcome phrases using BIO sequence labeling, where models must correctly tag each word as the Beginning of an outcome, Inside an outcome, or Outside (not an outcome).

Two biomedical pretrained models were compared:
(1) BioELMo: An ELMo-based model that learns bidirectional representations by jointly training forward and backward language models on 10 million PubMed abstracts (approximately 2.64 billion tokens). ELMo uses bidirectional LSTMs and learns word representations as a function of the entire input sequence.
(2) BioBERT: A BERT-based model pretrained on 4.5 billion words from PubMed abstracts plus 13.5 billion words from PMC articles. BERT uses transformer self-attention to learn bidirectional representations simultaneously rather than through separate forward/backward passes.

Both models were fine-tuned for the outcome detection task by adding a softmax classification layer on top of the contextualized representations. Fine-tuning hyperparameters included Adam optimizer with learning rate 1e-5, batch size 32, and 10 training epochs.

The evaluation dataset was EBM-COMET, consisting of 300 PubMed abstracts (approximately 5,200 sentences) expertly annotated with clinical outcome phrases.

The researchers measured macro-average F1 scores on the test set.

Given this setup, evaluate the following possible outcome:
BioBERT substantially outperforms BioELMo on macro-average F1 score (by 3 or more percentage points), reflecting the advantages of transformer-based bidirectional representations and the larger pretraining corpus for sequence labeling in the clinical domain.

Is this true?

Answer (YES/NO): YES